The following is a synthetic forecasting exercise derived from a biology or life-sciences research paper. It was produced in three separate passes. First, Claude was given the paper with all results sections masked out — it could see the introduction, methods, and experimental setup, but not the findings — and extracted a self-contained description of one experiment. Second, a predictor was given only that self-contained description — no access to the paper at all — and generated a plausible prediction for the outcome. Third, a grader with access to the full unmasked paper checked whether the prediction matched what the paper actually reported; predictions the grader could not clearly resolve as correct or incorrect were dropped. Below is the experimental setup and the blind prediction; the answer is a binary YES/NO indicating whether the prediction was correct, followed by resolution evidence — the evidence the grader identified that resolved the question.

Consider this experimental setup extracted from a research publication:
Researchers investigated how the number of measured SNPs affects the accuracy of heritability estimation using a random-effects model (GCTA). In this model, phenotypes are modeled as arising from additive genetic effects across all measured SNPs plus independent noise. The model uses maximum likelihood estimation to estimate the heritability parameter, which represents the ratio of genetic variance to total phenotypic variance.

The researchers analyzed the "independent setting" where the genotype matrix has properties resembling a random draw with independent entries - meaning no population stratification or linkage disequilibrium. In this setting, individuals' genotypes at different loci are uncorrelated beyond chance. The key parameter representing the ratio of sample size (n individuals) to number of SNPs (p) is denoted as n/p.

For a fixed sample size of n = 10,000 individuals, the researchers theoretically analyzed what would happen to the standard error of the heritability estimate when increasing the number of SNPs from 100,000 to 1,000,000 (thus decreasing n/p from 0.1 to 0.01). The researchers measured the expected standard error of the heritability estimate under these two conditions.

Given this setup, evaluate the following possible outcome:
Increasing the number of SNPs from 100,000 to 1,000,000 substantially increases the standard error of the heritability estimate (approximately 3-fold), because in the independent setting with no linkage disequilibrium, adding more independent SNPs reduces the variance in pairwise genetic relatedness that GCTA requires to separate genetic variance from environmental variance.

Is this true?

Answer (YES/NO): YES